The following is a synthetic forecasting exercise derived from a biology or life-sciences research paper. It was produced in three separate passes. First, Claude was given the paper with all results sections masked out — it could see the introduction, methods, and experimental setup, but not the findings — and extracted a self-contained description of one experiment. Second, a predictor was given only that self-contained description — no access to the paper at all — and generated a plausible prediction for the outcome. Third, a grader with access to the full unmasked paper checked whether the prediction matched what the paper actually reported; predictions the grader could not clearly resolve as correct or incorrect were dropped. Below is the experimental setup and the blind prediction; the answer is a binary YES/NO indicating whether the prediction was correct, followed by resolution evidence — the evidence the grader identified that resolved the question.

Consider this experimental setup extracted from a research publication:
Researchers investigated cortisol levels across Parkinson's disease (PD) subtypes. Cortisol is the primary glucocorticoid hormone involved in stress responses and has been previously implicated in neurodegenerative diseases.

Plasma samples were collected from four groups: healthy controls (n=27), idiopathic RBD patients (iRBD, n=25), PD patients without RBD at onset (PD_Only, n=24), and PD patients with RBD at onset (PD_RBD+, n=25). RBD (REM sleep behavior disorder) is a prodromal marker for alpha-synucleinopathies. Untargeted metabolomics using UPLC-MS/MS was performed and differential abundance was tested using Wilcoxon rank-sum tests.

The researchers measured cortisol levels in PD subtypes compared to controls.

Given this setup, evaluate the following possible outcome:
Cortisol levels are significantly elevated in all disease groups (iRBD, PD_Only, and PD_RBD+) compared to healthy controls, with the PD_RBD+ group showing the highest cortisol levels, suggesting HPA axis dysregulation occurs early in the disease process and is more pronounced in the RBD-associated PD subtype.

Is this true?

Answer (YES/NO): NO